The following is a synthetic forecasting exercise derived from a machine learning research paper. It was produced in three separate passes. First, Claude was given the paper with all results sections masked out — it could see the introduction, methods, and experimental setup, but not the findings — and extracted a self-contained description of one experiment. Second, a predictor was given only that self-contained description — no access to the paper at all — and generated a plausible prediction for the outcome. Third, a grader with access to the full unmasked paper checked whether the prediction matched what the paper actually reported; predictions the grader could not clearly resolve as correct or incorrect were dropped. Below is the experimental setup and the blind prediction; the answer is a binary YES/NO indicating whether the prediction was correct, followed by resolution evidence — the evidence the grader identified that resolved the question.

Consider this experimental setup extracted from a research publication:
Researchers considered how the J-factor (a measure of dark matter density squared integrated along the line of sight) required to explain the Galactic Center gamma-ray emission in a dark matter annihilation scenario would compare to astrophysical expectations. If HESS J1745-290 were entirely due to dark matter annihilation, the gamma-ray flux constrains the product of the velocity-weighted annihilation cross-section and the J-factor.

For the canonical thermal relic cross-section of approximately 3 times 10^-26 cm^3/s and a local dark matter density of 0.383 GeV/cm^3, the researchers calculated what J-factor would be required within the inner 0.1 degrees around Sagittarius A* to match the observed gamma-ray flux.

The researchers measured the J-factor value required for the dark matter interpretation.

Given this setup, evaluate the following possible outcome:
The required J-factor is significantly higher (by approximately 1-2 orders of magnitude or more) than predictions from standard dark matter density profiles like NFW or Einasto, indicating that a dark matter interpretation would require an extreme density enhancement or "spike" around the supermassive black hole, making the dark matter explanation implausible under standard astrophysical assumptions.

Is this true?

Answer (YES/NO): NO